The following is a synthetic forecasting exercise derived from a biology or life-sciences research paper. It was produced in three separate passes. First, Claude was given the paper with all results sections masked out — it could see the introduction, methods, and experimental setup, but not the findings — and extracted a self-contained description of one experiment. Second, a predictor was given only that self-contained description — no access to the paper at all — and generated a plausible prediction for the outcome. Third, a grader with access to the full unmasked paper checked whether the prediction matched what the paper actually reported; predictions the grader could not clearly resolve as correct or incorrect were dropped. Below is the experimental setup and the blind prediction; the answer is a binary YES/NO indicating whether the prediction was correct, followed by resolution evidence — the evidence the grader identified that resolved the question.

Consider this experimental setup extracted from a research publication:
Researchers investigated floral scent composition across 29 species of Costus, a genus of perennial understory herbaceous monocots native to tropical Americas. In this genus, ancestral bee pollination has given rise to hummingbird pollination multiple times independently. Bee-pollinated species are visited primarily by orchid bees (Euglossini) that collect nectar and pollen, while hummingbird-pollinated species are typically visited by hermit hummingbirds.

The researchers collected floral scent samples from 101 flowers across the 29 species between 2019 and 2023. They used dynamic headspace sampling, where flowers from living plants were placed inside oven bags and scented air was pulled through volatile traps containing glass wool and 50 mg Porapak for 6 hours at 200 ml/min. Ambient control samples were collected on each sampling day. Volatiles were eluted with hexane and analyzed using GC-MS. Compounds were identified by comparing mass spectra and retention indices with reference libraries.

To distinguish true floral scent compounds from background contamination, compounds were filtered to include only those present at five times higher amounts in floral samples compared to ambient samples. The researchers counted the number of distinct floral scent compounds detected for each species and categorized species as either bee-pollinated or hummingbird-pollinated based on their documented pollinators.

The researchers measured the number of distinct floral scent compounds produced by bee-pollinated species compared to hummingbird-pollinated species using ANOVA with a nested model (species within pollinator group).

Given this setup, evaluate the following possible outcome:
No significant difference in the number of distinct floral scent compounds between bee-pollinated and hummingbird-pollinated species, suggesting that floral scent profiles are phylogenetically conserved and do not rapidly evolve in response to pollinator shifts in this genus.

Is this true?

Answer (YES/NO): NO